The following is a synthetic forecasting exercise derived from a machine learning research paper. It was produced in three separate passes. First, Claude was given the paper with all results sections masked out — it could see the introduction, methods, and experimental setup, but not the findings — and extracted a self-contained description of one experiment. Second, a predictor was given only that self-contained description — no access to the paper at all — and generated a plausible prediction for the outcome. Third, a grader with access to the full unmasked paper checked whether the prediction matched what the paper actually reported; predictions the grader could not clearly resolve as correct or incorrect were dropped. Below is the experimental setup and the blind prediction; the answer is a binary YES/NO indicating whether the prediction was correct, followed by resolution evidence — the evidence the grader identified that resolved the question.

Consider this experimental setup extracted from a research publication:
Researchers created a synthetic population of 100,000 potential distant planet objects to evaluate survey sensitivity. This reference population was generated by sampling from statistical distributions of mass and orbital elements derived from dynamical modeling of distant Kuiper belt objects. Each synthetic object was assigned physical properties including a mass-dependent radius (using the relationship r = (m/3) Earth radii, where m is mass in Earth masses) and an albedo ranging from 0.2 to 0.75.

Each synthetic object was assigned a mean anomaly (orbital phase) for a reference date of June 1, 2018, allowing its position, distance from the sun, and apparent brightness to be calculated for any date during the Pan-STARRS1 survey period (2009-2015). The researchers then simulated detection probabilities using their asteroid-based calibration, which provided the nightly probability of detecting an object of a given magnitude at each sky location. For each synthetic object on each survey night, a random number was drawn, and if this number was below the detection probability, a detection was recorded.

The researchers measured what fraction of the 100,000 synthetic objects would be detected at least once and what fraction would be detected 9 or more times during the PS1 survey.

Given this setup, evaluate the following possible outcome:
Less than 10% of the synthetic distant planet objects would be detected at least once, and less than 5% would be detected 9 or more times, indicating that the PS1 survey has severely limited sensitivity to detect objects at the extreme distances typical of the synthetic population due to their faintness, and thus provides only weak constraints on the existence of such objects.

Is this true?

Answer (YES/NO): NO